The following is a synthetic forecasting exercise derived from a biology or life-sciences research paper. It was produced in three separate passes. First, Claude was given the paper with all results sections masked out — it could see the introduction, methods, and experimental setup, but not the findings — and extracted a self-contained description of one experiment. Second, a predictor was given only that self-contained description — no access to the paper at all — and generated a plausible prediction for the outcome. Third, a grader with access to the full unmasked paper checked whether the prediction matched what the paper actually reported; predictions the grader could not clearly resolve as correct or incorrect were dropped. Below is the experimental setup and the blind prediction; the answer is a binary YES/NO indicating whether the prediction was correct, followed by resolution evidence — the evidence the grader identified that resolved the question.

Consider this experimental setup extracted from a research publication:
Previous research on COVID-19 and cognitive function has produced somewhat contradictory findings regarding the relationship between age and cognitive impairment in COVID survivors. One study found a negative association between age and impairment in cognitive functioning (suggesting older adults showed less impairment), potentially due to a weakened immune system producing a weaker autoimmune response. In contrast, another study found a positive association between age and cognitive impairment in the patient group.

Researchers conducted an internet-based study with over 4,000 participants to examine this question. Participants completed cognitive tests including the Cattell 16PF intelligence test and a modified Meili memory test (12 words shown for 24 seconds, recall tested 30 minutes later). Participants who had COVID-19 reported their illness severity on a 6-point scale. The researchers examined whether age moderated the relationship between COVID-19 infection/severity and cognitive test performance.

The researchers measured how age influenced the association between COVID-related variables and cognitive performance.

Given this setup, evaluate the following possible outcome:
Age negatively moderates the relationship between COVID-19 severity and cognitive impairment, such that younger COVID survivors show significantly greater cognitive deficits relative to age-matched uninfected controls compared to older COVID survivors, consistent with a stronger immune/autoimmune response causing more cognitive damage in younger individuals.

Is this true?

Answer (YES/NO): NO